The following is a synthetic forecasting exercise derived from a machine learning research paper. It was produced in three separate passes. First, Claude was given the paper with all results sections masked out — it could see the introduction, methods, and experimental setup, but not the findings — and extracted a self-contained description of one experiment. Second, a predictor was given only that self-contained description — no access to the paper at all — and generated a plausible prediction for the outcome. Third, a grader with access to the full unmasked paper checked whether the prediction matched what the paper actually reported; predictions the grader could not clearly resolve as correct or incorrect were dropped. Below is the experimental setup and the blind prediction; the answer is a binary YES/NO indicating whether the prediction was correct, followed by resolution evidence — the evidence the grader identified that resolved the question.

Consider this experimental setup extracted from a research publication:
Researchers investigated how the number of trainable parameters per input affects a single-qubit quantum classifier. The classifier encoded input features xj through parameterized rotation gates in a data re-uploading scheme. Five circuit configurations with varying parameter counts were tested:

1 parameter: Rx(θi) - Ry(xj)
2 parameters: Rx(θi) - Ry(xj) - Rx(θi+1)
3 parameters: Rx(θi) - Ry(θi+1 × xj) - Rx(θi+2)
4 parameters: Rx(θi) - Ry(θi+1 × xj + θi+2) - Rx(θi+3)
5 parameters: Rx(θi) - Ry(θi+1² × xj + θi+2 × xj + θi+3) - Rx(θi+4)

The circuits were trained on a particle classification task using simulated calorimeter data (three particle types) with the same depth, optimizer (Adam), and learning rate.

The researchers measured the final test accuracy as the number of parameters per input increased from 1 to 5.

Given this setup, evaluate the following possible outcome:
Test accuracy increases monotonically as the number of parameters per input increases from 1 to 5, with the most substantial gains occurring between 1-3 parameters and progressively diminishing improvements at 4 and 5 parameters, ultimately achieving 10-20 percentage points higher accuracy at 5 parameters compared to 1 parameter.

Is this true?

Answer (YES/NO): NO